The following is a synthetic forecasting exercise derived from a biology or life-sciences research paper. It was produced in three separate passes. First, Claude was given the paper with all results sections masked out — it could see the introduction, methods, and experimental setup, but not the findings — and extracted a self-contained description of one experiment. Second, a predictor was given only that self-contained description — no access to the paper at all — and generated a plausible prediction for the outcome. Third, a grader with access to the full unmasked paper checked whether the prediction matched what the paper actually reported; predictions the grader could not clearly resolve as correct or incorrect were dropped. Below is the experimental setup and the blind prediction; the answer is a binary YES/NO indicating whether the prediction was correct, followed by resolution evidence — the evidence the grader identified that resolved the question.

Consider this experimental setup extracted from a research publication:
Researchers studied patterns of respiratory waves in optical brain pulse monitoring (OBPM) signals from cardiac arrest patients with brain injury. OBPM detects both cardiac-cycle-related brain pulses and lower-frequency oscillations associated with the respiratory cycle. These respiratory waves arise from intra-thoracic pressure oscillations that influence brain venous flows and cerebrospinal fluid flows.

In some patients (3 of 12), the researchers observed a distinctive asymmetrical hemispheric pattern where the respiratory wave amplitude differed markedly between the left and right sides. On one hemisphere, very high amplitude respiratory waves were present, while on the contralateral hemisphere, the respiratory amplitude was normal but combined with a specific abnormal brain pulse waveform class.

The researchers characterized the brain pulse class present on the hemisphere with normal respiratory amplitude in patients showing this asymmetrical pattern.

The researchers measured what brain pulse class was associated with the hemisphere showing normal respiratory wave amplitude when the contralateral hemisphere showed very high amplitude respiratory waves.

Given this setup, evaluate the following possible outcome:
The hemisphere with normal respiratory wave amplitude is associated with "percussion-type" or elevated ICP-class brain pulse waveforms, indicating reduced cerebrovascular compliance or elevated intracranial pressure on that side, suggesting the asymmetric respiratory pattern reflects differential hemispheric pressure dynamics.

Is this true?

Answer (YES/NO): YES